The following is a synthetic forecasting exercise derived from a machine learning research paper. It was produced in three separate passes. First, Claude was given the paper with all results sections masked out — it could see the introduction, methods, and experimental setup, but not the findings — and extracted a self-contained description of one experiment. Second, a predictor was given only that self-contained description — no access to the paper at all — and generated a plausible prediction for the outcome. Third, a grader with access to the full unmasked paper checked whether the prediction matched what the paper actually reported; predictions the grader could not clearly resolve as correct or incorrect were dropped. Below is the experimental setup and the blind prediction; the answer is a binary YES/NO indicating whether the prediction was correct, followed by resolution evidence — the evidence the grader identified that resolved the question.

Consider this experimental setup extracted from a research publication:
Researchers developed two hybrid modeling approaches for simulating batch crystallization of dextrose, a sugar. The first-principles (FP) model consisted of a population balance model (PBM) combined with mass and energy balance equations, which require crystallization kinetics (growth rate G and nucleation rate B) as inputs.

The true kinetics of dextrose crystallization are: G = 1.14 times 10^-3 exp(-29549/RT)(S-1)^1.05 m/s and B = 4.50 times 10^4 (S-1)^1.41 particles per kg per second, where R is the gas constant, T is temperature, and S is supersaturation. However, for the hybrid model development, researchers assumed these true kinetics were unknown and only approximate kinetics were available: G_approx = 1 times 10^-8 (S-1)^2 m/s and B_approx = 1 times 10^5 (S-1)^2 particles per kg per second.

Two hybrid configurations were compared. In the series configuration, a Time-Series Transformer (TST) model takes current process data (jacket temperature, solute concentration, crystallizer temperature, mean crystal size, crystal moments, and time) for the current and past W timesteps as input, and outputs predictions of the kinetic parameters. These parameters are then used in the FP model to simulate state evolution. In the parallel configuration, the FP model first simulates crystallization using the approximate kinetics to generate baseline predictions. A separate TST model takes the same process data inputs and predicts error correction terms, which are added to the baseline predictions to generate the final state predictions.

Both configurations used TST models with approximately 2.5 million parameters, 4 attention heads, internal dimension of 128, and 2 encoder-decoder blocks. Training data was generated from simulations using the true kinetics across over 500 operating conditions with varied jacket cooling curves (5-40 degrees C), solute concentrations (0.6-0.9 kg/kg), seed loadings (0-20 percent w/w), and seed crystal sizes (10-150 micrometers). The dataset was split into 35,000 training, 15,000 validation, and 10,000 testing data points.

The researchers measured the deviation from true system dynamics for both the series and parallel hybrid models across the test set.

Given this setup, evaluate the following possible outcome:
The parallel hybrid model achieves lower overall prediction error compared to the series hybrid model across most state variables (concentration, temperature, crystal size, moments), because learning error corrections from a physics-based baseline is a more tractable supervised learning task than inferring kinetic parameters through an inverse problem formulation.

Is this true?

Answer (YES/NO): NO